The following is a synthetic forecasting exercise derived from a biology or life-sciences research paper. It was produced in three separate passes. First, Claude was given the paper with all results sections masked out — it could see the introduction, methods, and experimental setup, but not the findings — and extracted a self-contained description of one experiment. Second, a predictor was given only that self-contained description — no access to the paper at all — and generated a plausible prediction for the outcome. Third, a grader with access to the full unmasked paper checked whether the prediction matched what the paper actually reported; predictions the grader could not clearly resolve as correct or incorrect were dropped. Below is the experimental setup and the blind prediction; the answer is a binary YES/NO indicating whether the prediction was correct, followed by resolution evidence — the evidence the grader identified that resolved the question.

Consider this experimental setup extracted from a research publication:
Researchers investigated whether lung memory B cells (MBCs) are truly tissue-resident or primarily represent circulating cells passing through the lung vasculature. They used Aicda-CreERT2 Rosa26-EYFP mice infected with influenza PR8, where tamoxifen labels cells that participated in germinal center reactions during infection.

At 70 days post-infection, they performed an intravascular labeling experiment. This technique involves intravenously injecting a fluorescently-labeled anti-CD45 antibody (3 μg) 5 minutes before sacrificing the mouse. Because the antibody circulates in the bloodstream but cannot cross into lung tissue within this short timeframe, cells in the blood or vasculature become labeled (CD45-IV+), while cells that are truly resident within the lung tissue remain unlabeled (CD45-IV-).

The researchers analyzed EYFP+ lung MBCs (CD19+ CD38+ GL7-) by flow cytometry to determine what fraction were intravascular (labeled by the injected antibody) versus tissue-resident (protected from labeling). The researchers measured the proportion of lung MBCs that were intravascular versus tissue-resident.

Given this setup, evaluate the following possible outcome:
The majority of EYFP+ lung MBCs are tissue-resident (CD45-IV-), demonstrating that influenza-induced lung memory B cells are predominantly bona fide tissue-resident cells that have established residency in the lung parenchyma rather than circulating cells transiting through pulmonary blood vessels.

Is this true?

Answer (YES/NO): YES